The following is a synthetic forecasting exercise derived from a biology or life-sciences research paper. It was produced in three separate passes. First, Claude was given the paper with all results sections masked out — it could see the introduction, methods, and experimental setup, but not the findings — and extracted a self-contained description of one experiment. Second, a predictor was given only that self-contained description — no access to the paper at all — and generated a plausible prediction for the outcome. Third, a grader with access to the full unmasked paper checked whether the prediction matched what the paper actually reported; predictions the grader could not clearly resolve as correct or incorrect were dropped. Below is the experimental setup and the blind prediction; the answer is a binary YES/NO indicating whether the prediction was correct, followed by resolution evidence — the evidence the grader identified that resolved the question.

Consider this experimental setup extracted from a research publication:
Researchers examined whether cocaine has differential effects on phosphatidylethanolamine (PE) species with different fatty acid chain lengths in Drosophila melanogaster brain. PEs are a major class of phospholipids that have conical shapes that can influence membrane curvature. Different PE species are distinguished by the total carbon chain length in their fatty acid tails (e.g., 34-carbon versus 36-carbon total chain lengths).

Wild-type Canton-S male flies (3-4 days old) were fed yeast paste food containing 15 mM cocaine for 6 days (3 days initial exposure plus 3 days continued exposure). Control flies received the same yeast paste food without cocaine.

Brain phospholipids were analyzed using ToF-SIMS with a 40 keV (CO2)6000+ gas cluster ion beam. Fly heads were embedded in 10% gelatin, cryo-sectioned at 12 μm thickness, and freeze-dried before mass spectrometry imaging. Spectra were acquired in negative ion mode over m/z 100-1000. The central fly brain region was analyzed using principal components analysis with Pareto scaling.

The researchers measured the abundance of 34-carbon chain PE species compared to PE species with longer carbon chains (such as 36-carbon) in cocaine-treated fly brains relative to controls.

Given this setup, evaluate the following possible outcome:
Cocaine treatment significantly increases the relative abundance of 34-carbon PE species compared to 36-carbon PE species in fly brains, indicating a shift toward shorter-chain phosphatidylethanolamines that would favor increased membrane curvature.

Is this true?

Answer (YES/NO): YES